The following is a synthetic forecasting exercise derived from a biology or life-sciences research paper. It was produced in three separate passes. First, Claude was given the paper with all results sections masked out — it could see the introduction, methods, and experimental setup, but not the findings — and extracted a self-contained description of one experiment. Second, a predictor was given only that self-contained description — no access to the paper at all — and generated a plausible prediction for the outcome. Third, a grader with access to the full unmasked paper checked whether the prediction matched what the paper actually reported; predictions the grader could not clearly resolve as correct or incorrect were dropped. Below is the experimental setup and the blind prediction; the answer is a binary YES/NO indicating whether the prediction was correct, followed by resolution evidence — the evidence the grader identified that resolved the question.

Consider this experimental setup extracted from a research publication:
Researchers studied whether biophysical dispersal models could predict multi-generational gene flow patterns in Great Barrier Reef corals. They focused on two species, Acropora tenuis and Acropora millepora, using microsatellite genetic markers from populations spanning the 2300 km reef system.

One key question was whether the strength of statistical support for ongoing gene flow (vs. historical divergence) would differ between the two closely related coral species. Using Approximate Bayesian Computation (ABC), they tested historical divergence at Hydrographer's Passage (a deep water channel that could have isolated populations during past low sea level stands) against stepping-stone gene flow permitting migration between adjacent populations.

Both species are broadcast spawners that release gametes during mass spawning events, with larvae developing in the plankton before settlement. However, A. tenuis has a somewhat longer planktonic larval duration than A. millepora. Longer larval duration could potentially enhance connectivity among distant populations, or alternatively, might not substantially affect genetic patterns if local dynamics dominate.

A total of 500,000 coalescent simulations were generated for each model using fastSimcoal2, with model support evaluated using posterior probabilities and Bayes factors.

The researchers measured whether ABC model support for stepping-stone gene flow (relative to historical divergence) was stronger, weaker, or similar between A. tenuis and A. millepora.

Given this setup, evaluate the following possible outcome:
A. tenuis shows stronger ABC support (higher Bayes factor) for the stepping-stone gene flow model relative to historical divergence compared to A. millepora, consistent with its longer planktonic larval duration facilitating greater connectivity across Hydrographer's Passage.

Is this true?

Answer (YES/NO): YES